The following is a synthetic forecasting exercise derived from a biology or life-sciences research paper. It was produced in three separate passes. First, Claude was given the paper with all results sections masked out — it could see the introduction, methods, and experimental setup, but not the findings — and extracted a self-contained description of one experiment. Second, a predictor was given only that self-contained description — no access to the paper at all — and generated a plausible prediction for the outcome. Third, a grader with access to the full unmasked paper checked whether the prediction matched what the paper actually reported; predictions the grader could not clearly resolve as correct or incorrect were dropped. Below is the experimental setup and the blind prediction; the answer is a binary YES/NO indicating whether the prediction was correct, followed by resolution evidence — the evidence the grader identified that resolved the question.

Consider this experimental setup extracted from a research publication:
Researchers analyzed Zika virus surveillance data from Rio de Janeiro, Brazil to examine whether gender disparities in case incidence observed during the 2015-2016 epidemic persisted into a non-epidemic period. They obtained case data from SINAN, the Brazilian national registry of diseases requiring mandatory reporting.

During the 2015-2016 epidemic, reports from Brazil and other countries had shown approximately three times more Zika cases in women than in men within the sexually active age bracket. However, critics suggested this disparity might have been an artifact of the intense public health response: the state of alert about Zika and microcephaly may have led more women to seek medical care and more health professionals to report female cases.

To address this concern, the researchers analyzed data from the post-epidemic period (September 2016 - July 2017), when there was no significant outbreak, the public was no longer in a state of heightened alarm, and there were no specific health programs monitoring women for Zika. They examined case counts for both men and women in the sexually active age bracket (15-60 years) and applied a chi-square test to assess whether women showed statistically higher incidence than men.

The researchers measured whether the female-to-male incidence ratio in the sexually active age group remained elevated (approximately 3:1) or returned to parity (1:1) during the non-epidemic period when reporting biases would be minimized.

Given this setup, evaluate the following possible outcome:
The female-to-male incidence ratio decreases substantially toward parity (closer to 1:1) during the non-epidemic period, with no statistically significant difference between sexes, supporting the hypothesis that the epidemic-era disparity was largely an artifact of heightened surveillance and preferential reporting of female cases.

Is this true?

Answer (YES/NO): NO